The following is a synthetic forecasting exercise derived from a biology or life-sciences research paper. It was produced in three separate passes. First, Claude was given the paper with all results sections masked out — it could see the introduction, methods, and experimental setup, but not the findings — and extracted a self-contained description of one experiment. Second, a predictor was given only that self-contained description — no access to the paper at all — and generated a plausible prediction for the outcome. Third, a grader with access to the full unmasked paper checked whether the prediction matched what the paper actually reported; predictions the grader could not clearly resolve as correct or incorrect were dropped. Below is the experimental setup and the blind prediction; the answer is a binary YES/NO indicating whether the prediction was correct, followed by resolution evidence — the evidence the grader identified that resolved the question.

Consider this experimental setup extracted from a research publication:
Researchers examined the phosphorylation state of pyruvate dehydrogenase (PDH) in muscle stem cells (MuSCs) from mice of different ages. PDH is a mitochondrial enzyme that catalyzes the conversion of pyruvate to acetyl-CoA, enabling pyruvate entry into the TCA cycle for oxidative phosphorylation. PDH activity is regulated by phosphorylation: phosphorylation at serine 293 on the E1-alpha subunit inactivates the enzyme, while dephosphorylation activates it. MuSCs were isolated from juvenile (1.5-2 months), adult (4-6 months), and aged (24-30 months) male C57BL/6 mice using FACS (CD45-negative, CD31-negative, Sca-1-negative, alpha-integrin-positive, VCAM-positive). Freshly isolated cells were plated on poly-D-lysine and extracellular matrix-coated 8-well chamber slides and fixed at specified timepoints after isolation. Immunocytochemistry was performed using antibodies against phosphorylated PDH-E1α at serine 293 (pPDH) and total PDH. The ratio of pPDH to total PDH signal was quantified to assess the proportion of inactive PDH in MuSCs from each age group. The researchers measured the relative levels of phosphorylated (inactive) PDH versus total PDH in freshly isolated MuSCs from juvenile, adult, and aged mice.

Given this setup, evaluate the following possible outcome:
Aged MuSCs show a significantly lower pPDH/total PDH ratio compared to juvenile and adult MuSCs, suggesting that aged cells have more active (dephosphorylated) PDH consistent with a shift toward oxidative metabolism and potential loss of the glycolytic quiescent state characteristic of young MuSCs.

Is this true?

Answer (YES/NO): NO